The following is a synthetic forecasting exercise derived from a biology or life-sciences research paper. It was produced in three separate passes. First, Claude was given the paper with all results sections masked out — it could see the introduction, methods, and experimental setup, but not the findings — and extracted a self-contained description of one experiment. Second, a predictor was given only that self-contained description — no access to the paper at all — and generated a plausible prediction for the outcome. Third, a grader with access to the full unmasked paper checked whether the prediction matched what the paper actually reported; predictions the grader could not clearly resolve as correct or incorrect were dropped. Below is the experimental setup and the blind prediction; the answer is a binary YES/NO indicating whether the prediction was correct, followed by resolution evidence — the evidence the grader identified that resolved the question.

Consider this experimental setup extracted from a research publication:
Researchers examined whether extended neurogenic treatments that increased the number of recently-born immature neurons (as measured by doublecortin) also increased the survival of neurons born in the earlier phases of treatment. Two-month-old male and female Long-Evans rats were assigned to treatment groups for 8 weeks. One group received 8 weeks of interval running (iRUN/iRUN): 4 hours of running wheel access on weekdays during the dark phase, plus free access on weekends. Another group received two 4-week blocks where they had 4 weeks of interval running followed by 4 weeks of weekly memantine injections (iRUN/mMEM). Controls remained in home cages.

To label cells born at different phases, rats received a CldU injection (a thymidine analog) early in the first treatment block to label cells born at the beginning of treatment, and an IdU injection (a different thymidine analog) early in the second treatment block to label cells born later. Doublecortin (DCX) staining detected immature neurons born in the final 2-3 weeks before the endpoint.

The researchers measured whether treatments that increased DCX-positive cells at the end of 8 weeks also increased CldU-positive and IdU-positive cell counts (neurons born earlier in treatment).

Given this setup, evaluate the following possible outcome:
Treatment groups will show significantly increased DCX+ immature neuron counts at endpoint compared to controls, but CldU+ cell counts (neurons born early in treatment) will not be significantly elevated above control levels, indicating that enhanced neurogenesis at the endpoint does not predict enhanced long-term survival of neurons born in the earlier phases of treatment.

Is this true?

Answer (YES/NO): YES